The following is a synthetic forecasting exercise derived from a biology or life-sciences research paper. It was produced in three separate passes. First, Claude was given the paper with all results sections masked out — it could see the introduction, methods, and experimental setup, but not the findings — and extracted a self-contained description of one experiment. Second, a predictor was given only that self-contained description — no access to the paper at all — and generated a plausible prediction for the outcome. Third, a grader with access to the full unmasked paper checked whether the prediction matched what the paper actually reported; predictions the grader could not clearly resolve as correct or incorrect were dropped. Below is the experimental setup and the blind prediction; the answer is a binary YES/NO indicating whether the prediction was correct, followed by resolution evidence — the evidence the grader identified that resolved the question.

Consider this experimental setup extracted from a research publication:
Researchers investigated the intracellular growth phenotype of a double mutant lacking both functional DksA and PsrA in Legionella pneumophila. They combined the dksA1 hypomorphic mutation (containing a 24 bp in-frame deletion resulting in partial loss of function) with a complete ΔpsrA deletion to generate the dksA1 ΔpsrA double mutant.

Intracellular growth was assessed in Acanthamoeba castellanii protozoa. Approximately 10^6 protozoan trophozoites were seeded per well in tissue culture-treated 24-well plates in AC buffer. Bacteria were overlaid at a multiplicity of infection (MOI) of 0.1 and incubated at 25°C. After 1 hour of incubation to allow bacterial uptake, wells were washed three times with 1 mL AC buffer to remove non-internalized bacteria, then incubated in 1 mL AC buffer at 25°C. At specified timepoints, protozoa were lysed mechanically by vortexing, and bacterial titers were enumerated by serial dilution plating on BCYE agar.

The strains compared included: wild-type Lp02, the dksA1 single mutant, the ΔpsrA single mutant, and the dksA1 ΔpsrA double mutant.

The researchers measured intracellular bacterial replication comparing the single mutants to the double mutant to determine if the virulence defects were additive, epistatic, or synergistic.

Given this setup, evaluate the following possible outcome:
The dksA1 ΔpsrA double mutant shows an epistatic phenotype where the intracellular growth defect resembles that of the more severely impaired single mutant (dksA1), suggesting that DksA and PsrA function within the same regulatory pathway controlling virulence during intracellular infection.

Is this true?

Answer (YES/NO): YES